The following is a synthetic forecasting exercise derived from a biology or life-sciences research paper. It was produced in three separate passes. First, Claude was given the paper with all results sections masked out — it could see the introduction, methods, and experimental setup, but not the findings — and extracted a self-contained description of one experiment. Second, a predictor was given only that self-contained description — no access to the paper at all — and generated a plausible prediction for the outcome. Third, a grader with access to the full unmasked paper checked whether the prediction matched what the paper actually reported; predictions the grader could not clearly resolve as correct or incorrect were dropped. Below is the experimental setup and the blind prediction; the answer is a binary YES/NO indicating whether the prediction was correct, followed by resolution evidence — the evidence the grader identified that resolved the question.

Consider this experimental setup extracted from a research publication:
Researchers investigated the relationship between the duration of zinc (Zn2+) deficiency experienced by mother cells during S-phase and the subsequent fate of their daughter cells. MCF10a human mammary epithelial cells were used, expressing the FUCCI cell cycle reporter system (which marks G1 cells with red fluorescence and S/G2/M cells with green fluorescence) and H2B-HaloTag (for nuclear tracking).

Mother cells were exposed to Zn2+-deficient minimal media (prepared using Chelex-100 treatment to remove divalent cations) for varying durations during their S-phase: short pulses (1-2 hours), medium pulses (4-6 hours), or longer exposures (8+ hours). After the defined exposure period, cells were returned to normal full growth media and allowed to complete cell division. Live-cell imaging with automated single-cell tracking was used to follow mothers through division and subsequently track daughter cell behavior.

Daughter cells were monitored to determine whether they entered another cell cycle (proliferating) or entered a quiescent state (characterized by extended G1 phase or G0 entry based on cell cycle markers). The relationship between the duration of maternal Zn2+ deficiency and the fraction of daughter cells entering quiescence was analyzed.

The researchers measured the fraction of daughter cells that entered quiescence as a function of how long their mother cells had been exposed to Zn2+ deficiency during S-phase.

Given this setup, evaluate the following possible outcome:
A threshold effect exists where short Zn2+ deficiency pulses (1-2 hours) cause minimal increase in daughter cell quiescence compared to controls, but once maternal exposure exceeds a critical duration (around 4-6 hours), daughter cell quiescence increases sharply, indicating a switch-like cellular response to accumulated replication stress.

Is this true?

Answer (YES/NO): NO